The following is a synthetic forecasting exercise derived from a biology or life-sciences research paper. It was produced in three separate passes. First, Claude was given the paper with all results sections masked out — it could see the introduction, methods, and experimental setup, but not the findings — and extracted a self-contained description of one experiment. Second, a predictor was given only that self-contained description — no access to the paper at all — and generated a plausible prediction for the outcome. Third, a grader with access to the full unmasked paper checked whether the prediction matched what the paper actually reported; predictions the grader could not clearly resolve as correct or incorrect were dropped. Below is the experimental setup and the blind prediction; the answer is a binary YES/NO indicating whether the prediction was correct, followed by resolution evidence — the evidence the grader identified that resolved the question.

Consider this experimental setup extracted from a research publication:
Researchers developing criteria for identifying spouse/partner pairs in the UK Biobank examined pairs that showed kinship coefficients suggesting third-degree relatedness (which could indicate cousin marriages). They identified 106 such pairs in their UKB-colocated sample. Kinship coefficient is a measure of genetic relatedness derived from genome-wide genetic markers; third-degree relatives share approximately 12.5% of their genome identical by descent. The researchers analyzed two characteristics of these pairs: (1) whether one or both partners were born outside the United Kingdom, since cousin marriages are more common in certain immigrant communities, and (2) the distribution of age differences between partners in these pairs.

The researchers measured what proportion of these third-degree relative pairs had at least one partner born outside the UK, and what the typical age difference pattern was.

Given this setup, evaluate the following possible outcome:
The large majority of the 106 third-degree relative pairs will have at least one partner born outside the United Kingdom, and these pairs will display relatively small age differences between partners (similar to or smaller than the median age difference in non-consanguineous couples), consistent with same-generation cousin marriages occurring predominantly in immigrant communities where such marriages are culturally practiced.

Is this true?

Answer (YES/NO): NO